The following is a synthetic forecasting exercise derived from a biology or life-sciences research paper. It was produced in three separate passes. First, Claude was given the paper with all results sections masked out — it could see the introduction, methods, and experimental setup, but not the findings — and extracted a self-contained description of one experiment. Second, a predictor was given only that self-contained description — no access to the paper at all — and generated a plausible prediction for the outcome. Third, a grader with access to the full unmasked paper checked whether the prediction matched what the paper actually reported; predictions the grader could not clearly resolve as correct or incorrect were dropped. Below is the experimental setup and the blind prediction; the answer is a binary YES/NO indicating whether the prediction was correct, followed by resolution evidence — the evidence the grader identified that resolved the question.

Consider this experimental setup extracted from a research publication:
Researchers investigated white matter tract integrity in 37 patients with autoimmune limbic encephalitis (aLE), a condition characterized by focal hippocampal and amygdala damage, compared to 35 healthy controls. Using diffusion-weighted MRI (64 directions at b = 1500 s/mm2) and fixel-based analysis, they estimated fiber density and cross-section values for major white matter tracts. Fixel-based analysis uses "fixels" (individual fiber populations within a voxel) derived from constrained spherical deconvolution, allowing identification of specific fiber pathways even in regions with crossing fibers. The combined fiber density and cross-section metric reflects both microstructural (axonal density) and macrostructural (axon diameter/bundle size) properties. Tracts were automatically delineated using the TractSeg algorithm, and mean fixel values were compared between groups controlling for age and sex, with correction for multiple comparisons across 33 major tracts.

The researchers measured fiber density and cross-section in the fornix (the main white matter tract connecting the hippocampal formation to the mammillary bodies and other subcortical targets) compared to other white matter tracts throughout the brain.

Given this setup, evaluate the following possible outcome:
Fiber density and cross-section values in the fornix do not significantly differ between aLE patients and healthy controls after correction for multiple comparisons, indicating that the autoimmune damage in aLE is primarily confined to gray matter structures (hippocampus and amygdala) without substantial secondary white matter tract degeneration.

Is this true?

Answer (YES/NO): NO